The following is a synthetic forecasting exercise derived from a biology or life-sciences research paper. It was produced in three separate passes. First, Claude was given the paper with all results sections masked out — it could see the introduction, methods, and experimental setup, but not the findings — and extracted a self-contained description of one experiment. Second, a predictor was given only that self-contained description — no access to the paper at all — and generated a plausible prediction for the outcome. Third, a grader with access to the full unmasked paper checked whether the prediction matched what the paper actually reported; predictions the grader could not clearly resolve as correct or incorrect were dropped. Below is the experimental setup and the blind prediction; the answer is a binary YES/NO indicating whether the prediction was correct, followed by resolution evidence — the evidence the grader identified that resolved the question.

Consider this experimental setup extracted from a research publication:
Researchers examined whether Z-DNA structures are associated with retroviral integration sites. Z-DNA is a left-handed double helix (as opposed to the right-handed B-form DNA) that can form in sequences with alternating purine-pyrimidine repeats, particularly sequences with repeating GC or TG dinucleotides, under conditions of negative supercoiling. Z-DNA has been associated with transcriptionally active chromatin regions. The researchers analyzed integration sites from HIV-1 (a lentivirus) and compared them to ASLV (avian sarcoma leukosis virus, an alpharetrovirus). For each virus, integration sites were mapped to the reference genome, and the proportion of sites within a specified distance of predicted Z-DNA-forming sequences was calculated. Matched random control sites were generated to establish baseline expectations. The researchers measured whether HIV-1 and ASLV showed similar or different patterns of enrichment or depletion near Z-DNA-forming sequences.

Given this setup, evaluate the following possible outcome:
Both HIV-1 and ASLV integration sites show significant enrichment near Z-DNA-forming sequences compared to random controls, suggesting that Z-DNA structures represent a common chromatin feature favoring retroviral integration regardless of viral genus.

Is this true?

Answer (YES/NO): NO